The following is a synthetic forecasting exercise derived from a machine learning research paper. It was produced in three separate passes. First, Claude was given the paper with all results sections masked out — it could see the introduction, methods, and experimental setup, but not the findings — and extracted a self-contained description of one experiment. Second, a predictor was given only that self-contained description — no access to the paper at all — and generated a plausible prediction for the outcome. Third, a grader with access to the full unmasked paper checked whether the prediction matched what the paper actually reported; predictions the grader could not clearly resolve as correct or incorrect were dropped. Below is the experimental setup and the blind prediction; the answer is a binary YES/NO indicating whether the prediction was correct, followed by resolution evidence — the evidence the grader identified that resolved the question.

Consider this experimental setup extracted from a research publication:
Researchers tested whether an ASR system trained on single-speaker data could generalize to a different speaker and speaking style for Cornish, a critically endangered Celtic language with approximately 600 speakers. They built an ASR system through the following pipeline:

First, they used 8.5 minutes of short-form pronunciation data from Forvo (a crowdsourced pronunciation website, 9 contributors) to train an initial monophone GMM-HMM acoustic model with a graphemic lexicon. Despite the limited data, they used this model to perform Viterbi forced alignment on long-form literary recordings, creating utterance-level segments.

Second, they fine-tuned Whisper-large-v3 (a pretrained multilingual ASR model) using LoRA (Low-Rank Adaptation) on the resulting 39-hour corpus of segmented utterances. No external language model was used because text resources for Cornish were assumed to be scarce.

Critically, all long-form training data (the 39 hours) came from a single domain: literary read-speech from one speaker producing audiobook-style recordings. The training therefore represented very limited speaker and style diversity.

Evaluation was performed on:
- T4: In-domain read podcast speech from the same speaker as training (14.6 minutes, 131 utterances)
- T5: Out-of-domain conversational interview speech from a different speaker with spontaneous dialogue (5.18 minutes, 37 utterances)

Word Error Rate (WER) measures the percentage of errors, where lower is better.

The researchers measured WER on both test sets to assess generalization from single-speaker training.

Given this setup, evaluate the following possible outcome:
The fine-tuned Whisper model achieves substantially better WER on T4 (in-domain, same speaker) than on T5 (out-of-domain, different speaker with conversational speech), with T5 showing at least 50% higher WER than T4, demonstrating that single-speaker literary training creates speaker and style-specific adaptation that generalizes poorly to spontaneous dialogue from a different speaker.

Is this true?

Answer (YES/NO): YES